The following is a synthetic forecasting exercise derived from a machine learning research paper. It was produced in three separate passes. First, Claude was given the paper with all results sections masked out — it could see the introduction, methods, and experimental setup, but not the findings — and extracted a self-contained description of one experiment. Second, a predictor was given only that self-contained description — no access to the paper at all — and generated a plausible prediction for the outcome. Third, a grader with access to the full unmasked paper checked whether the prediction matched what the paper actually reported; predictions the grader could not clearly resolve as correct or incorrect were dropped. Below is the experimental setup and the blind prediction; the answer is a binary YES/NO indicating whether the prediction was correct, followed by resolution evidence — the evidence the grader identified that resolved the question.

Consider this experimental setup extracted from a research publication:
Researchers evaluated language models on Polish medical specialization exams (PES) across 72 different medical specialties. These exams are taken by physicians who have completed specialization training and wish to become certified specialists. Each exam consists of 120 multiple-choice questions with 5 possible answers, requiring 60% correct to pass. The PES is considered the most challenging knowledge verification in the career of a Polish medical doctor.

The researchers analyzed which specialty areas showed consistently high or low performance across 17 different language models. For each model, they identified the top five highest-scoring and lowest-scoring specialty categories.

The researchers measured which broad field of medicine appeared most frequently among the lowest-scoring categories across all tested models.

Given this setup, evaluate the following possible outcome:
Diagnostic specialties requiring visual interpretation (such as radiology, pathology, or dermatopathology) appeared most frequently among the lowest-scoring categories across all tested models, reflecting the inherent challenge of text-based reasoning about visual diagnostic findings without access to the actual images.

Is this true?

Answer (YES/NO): NO